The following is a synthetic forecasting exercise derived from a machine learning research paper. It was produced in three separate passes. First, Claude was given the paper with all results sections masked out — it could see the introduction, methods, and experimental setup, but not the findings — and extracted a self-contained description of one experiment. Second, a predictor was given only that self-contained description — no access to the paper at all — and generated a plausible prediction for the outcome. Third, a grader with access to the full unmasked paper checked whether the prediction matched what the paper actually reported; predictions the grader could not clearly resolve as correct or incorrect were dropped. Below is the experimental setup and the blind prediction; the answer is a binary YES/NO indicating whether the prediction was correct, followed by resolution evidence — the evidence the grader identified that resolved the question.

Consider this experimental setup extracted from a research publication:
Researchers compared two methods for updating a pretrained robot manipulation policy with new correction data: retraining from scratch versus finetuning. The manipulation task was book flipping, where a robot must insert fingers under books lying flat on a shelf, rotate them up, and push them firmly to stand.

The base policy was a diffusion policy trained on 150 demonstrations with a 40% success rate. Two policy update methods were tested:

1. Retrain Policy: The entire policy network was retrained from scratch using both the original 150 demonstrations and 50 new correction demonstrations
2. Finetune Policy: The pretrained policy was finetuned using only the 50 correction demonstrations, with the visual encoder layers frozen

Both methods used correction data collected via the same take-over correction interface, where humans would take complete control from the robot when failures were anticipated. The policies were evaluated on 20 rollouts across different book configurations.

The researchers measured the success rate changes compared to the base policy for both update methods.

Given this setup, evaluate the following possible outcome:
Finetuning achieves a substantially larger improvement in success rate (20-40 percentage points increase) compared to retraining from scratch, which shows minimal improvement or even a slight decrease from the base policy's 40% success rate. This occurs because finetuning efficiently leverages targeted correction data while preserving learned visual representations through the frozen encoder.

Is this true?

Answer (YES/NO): NO